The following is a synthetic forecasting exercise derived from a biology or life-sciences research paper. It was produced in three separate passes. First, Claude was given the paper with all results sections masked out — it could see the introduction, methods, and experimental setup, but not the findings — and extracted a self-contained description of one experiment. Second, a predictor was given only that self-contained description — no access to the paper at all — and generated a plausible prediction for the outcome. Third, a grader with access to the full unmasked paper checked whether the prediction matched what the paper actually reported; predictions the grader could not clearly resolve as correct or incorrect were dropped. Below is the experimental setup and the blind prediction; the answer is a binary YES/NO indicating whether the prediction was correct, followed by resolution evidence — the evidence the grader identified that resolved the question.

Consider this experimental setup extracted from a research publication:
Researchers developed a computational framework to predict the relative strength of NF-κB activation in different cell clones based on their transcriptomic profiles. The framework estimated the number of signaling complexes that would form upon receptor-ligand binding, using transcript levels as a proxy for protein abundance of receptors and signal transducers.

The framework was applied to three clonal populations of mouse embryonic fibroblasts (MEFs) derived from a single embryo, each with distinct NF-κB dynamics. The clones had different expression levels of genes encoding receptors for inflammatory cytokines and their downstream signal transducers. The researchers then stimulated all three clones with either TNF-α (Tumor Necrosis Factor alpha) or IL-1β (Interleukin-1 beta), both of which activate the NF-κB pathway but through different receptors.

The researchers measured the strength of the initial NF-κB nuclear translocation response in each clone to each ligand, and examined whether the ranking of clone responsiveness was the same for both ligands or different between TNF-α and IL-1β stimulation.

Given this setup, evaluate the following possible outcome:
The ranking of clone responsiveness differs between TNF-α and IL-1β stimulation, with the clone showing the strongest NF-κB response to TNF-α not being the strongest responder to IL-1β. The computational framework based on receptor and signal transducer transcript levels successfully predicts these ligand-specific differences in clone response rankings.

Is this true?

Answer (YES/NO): NO